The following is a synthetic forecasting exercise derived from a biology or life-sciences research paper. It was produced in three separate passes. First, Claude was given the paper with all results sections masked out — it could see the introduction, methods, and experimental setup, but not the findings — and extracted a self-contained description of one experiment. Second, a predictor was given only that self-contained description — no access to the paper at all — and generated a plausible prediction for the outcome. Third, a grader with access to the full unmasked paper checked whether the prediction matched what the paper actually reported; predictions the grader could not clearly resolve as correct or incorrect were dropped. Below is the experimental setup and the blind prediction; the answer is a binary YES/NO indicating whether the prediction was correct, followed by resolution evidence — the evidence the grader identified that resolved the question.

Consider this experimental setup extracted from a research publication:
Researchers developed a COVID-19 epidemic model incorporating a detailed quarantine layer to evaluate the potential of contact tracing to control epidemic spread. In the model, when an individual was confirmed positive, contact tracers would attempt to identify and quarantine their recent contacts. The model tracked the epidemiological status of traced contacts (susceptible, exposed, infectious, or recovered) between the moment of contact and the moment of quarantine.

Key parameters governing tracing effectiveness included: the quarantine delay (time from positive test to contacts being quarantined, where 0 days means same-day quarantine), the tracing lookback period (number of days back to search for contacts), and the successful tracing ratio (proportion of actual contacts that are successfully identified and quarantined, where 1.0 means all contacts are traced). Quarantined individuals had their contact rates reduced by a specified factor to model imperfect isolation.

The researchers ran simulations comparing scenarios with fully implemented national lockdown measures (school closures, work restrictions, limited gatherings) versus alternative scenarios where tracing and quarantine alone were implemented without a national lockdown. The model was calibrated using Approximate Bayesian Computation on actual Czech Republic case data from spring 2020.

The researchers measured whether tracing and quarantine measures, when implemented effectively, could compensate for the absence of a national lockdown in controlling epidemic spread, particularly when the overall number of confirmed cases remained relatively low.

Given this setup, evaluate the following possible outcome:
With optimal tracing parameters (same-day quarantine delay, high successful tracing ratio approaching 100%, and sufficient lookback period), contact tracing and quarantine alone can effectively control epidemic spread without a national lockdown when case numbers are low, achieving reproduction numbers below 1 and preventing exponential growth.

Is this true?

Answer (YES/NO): NO